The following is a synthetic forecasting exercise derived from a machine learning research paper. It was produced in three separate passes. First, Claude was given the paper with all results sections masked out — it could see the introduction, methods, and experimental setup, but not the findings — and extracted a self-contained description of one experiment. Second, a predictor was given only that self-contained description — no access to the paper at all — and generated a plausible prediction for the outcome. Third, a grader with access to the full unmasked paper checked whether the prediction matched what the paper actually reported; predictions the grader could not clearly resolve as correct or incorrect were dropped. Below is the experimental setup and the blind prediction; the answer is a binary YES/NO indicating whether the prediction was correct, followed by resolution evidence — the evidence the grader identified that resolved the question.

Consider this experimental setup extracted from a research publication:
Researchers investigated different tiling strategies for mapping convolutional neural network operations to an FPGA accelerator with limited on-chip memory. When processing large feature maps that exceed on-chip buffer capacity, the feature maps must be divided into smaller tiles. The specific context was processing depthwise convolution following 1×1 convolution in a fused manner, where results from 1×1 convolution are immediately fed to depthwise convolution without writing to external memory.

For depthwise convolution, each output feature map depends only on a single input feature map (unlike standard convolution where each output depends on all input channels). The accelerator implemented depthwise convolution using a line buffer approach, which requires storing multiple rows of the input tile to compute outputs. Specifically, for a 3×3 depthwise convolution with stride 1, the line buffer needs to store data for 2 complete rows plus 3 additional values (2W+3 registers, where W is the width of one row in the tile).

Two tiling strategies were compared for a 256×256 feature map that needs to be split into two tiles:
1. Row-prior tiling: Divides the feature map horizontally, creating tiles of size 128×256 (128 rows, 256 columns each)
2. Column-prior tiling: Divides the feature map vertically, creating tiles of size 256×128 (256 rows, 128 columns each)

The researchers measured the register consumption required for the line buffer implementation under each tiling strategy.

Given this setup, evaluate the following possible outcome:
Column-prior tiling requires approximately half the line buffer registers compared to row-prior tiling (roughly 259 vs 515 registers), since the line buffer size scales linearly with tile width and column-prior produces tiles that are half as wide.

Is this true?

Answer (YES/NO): YES